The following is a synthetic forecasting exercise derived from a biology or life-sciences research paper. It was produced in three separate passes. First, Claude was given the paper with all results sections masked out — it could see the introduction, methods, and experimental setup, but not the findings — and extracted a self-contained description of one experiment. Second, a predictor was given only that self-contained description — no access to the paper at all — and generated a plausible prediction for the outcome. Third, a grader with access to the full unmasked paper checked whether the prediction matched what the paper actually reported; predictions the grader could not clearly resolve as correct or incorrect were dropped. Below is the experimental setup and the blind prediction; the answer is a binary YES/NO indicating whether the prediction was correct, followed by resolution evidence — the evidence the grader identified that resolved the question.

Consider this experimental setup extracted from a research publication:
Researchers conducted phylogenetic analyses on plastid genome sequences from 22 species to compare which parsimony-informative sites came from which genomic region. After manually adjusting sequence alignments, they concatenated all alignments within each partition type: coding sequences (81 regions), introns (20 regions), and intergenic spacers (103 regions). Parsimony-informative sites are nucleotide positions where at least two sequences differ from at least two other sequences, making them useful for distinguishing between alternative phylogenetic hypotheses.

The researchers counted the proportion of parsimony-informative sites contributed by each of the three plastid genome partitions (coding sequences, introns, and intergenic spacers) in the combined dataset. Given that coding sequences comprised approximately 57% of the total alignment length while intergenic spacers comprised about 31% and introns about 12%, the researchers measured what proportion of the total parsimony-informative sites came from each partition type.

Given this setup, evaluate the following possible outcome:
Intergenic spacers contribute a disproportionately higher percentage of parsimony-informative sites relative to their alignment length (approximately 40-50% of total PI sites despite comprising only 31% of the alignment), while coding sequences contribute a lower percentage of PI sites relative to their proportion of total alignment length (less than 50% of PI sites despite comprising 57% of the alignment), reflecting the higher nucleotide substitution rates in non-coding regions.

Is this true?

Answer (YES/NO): YES